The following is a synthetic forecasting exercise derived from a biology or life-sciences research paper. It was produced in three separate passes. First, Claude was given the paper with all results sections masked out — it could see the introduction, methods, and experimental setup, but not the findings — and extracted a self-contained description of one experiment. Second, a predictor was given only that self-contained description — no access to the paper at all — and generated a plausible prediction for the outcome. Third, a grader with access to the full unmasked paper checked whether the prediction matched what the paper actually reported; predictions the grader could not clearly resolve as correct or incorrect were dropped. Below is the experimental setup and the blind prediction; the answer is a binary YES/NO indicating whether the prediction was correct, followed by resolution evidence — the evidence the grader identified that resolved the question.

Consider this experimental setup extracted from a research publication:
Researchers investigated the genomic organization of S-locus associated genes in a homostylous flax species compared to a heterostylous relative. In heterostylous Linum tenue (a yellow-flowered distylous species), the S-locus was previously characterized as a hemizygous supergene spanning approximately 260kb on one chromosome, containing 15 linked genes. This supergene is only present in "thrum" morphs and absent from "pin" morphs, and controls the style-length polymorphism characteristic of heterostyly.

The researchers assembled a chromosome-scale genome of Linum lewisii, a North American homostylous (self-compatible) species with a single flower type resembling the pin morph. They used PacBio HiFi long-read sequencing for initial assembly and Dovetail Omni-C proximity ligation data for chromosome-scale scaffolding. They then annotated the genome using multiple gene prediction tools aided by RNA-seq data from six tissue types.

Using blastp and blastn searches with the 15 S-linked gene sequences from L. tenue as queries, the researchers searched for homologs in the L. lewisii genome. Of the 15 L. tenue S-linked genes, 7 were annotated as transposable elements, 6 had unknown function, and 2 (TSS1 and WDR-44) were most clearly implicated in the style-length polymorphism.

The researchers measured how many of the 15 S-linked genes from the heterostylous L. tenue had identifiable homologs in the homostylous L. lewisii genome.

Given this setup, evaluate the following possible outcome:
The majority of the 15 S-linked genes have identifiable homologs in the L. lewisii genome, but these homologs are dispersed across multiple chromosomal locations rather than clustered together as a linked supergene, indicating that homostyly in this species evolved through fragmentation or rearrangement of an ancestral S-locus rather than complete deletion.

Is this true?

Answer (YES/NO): NO